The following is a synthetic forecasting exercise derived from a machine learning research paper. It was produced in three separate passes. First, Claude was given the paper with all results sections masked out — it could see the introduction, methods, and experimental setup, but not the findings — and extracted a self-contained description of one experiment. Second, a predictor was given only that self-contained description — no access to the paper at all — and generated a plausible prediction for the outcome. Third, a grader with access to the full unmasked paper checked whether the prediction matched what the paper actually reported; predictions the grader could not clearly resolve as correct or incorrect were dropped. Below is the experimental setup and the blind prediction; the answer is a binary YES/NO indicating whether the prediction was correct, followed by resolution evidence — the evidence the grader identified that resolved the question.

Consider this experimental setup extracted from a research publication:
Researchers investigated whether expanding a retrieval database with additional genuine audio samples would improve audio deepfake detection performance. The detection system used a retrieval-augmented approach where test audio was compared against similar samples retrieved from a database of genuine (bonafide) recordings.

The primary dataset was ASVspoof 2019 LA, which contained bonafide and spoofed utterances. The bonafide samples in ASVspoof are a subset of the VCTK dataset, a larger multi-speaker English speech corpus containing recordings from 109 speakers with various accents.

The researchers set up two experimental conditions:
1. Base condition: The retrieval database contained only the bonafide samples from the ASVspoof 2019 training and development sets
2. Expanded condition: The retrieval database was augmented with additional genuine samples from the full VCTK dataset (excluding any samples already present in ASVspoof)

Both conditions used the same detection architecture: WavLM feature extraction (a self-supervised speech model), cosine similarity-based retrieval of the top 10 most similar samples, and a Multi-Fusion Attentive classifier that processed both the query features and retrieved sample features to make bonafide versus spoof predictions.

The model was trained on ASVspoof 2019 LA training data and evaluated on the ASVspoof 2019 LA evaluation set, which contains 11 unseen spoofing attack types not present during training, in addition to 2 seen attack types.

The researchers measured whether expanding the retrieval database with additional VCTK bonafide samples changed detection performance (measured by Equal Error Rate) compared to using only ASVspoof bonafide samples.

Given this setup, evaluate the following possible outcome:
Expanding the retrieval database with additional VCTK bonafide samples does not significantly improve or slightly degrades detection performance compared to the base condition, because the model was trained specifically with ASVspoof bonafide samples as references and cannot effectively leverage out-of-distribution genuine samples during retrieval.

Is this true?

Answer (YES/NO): NO